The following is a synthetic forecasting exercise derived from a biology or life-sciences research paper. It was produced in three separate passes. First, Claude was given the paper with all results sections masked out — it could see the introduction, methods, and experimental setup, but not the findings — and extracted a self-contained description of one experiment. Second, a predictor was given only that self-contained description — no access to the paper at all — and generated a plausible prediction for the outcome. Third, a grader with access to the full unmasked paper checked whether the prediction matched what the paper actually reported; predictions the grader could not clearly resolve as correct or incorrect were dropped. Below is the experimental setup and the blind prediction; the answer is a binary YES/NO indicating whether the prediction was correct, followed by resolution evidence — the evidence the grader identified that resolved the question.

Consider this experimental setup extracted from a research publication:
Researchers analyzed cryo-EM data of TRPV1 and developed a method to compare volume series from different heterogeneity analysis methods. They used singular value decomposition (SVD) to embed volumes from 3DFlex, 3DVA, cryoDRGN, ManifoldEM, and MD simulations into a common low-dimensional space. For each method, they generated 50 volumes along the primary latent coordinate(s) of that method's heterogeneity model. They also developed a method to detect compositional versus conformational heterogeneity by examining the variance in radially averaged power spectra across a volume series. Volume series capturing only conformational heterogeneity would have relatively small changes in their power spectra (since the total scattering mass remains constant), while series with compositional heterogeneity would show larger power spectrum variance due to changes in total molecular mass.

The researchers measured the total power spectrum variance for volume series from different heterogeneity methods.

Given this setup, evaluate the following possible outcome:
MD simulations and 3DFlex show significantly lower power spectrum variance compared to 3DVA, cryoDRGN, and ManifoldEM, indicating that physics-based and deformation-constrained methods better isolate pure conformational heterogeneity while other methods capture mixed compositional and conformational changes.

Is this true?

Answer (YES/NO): YES